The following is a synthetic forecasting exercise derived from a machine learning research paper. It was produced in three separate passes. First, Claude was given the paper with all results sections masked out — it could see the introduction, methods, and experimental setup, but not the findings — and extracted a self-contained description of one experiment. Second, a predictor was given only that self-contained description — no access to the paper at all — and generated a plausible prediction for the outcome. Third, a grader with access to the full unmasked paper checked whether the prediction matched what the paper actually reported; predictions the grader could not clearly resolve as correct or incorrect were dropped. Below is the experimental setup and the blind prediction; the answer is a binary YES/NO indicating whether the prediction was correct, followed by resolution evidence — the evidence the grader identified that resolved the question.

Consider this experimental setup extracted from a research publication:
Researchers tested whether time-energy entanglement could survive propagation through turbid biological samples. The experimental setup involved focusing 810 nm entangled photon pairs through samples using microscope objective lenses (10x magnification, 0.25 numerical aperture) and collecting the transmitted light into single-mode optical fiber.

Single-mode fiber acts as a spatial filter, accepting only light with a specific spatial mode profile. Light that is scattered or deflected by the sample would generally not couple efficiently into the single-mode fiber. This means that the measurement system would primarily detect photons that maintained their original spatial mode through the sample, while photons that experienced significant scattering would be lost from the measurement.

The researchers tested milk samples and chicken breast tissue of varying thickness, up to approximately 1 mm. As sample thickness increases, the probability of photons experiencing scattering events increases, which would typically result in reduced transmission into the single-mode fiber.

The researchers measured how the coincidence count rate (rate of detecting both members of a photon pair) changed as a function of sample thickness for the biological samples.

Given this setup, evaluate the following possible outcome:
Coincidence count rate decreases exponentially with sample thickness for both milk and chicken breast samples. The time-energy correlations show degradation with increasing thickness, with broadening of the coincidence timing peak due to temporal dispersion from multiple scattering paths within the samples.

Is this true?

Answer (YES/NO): NO